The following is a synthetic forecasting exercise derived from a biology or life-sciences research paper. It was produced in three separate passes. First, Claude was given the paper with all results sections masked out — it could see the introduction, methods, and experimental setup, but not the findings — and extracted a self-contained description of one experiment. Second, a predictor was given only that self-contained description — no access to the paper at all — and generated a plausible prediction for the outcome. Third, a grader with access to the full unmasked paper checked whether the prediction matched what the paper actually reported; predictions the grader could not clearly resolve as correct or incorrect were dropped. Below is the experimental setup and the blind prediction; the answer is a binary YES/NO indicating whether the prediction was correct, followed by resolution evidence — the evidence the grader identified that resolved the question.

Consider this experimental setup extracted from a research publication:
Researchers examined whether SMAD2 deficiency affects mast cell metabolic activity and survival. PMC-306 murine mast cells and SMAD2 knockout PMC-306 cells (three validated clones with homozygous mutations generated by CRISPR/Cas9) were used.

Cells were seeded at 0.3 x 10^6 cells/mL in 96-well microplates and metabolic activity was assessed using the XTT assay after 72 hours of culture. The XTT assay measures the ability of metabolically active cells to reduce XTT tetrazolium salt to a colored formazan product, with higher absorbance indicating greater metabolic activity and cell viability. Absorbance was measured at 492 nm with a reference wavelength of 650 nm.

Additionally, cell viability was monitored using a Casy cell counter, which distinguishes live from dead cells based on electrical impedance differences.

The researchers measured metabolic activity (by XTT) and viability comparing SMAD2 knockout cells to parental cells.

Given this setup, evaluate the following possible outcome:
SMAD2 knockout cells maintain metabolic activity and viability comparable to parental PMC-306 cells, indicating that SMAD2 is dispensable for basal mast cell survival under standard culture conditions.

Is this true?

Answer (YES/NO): NO